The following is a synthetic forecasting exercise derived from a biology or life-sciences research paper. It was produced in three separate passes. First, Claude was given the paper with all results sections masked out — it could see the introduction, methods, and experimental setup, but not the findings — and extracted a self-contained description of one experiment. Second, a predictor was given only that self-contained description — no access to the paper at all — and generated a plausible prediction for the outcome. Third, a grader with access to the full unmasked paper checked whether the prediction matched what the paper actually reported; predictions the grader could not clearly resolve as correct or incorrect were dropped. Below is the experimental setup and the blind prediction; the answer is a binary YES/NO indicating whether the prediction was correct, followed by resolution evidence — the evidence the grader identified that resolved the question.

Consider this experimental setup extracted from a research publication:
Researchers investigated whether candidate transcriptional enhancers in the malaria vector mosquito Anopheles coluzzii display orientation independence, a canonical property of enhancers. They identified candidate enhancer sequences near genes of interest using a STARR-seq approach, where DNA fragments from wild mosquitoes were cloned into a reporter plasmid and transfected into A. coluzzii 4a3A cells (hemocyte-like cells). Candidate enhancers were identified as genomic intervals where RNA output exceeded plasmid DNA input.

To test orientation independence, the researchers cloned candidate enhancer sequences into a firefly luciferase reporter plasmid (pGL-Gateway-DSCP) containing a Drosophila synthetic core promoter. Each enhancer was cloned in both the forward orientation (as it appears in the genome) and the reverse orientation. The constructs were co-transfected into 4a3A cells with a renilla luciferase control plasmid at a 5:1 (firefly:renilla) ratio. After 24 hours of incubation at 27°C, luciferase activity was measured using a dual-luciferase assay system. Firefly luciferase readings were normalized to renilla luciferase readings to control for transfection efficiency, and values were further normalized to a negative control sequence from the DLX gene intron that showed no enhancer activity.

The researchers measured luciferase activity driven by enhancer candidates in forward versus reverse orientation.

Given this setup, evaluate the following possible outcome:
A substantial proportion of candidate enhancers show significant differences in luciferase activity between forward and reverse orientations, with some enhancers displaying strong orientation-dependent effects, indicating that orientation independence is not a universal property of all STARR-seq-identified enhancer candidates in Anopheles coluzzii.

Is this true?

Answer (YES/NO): NO